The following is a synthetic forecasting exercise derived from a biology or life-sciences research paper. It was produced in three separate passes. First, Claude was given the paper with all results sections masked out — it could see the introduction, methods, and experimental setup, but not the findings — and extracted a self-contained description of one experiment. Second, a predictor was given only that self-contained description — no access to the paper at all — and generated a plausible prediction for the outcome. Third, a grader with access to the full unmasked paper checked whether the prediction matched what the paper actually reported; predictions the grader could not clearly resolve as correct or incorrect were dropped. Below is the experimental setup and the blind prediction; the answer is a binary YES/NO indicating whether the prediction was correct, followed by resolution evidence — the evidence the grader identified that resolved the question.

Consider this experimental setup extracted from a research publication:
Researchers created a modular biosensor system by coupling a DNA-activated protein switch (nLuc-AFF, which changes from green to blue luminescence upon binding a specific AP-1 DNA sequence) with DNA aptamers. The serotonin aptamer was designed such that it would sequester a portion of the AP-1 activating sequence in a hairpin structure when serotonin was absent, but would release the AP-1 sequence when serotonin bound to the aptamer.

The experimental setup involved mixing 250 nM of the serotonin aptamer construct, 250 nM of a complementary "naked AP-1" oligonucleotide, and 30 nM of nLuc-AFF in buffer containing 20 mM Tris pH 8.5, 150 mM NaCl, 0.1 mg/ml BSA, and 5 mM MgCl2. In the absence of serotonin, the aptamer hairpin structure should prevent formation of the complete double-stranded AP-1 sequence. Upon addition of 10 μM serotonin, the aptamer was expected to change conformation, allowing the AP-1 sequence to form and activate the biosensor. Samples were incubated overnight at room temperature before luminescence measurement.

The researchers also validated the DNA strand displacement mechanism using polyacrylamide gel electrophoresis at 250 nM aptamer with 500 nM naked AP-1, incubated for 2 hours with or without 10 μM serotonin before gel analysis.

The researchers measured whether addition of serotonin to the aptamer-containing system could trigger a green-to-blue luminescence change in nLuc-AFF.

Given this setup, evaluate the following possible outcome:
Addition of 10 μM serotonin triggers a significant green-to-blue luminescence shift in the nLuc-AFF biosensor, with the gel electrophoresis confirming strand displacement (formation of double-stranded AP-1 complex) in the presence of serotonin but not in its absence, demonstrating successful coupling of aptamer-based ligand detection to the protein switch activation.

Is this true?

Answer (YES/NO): YES